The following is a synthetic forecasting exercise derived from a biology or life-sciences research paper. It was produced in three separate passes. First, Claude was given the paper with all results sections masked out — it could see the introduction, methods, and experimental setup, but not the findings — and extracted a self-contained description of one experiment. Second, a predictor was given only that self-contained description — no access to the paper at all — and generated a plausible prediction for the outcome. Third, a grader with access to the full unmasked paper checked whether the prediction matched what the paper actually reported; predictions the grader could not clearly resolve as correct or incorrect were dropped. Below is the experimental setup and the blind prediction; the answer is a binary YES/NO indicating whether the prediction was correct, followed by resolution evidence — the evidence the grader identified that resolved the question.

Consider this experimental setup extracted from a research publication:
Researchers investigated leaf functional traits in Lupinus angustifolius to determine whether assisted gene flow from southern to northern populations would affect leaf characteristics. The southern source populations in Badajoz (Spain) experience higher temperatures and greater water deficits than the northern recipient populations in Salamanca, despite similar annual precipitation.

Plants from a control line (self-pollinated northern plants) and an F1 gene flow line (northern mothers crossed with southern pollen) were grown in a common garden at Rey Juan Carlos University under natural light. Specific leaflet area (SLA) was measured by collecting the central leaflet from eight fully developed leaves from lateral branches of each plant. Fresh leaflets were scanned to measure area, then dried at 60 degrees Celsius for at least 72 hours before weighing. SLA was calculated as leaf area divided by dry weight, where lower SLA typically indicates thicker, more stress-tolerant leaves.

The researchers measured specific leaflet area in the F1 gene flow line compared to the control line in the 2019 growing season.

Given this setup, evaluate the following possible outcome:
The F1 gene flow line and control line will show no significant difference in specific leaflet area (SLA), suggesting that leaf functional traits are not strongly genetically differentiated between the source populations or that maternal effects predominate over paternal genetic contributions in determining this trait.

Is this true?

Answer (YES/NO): YES